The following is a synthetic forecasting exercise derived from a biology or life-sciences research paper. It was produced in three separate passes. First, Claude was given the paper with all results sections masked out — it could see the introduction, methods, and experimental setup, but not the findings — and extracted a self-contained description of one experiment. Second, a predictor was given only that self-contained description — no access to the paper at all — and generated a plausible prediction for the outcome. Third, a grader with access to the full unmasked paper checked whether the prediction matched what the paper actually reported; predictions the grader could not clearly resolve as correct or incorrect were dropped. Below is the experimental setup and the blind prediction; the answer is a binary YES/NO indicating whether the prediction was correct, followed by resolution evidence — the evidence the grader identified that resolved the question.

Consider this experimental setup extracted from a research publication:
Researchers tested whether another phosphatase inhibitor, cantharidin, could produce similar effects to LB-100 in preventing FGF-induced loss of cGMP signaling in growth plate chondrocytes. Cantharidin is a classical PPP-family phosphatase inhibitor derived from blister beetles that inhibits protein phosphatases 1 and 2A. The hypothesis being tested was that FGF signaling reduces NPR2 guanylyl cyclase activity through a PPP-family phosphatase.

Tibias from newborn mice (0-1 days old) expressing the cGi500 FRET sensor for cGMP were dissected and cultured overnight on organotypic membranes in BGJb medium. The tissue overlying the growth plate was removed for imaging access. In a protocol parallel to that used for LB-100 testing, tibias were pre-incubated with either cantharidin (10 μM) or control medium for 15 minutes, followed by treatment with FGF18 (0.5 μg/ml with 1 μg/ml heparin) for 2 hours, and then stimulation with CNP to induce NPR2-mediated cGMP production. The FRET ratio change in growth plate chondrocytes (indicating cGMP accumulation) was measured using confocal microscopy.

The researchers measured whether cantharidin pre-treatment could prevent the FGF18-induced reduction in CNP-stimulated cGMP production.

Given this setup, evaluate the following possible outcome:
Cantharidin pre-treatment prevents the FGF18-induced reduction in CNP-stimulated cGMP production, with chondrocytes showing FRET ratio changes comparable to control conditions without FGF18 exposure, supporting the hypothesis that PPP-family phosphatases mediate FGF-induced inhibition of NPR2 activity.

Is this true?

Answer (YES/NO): YES